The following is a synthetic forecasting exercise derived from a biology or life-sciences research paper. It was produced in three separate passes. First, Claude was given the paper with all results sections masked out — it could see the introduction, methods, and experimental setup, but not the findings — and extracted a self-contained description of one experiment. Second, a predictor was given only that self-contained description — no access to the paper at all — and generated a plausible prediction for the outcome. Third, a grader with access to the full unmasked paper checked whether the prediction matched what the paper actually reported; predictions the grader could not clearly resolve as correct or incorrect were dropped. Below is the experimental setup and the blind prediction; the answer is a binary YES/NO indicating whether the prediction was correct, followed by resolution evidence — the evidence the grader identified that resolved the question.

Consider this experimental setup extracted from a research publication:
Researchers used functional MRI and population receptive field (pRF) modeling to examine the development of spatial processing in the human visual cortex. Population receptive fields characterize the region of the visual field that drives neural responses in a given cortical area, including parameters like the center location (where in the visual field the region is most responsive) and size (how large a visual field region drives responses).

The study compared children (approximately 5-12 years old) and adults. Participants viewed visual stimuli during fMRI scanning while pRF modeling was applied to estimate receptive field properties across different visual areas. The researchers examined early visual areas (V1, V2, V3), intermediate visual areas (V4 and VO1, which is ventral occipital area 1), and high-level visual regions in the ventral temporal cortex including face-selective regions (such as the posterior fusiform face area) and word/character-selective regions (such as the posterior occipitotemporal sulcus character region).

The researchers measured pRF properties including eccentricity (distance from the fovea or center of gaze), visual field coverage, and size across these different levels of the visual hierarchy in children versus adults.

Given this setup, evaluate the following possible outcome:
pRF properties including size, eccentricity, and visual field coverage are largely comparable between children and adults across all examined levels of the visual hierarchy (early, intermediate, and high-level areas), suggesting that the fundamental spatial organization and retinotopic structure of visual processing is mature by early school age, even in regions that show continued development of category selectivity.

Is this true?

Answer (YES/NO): NO